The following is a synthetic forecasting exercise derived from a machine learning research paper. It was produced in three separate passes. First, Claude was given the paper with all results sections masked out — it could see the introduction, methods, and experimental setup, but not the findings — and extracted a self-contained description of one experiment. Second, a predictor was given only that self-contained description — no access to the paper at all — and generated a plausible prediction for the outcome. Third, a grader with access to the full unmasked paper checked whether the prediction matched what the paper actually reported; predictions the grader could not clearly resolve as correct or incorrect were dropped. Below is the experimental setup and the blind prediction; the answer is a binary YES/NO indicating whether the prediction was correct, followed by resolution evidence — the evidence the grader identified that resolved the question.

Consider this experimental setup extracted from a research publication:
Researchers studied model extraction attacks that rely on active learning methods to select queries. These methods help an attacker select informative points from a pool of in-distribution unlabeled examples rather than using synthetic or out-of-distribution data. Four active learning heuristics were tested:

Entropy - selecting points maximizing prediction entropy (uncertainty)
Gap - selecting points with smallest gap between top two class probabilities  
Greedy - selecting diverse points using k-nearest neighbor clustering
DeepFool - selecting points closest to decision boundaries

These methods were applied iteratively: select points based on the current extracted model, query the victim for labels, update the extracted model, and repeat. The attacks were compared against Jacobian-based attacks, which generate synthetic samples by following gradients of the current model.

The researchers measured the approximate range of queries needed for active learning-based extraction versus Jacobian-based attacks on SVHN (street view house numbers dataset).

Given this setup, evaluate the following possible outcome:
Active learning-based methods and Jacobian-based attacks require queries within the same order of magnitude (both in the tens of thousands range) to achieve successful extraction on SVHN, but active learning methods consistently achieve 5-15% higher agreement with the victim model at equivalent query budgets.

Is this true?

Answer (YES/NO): NO